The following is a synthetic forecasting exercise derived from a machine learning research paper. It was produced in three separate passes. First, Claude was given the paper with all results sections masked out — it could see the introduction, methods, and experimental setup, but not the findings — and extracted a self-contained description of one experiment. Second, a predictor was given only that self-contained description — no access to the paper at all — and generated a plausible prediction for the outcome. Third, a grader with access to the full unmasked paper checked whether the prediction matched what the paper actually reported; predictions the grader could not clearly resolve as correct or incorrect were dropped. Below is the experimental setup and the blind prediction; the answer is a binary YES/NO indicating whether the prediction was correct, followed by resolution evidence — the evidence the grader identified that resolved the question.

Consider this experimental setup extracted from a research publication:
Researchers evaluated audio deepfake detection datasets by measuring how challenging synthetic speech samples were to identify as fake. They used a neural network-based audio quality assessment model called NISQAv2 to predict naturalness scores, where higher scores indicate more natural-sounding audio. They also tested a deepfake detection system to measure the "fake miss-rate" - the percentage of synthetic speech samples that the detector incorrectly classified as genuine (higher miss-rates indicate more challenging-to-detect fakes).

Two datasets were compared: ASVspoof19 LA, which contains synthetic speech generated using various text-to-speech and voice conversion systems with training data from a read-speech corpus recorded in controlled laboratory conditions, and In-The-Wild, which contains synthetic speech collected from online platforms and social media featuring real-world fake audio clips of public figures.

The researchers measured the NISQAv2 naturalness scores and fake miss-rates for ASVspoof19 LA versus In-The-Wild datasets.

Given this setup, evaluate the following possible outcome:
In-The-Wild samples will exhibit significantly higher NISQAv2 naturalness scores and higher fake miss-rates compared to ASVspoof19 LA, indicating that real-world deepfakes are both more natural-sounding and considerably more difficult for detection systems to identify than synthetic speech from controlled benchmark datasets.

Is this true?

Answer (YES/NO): NO